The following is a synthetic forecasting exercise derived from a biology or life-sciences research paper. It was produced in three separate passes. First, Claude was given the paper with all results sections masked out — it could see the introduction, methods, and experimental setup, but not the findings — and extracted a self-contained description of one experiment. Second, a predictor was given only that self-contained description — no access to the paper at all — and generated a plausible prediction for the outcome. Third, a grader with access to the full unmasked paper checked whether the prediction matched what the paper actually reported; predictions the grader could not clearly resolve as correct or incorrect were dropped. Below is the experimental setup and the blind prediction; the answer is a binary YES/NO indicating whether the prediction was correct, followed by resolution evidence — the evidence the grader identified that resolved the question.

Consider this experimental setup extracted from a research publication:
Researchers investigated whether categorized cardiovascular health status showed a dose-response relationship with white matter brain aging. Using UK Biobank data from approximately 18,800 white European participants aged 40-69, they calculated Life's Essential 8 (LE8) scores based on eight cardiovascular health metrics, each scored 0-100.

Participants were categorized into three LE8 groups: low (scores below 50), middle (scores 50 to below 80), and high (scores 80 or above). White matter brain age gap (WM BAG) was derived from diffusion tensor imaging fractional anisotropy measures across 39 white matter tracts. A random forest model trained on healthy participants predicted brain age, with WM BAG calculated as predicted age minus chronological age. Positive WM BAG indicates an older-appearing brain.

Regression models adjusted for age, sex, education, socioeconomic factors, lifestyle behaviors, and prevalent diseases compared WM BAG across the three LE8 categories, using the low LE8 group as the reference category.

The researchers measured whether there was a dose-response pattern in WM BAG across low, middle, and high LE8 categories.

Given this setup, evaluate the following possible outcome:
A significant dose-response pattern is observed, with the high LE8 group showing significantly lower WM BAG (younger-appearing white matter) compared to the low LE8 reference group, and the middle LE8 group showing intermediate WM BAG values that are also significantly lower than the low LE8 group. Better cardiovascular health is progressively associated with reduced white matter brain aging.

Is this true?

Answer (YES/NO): YES